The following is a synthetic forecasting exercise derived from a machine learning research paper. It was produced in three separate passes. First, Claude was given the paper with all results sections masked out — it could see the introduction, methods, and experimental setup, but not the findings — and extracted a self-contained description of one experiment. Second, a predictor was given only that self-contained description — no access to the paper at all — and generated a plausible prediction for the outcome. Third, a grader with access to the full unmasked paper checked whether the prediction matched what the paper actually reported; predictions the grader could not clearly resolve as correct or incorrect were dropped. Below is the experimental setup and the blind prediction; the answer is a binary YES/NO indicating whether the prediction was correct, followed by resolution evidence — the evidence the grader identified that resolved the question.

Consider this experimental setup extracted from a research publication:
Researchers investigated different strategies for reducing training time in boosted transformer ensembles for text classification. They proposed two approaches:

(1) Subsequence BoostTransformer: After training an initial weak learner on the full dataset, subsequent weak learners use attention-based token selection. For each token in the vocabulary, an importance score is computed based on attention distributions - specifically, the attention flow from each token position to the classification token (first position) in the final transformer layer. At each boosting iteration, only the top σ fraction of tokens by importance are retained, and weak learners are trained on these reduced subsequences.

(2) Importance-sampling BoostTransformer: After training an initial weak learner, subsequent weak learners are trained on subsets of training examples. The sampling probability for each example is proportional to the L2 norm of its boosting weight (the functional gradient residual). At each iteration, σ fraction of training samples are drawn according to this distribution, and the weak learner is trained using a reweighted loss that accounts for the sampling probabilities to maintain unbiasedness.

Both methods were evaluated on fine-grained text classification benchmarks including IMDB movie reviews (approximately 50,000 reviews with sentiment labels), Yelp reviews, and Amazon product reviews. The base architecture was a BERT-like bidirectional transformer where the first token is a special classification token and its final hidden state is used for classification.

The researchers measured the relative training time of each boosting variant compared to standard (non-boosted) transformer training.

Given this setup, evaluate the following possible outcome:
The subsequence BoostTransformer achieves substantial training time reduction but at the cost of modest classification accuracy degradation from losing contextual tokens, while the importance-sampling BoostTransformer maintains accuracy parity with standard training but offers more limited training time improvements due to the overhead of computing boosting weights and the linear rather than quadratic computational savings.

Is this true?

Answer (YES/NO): NO